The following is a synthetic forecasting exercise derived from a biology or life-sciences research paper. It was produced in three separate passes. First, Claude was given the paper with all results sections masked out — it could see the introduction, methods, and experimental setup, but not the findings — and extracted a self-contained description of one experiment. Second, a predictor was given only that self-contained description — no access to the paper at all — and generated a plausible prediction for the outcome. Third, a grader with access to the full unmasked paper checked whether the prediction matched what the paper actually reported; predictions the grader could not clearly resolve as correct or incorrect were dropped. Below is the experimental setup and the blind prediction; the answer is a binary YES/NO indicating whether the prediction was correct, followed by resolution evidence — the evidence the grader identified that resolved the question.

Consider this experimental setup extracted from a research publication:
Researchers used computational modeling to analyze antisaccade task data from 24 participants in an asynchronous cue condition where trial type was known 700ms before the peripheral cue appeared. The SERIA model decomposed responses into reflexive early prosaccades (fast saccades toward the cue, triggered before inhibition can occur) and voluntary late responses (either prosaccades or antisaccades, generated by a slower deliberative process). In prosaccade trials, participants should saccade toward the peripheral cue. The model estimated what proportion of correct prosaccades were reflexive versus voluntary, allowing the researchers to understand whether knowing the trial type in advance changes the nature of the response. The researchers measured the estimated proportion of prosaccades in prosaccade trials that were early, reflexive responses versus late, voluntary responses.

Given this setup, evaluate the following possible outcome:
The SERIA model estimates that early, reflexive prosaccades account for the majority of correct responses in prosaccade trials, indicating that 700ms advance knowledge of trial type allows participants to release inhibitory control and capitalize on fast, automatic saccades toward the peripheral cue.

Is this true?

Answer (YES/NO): YES